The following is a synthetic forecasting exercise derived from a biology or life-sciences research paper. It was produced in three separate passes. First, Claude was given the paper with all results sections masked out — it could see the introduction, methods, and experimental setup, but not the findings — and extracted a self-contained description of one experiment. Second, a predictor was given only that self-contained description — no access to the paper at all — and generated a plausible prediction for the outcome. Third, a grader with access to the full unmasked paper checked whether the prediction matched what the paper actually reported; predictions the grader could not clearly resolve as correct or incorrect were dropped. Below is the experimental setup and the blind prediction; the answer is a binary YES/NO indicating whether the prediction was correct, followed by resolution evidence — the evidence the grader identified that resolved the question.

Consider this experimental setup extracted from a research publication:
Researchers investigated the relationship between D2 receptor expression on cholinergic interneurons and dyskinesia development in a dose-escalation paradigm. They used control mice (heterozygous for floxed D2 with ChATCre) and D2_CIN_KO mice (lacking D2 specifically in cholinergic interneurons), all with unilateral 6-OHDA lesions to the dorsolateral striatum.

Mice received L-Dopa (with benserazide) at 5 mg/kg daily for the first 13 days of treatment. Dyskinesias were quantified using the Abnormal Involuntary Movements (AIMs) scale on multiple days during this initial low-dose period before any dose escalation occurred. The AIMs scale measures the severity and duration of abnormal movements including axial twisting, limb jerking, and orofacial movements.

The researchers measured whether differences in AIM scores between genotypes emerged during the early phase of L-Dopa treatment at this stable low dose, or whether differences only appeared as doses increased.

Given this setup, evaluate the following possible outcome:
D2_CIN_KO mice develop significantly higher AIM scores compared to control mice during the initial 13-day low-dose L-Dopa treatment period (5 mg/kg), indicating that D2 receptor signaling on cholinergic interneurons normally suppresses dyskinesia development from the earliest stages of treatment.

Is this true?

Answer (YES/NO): NO